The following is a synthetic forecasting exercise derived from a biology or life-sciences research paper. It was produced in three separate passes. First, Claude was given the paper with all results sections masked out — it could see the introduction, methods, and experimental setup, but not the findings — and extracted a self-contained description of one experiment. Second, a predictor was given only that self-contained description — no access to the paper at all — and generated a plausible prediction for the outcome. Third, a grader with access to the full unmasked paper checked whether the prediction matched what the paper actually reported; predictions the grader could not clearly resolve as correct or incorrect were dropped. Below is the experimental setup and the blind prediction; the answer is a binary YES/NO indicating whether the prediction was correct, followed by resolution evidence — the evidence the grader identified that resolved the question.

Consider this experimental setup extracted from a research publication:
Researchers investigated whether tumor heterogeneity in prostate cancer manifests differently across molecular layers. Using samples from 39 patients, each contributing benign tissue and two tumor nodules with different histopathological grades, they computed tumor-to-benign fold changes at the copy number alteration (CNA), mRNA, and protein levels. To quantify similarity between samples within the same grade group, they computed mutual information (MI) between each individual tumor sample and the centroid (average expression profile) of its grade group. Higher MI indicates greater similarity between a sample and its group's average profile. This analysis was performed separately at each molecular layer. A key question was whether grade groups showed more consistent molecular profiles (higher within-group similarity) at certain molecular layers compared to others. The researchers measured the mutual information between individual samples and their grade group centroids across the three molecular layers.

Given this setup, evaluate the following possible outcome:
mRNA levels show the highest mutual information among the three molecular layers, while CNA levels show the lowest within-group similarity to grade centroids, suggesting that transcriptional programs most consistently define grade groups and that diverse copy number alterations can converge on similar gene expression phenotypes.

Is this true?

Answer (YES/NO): NO